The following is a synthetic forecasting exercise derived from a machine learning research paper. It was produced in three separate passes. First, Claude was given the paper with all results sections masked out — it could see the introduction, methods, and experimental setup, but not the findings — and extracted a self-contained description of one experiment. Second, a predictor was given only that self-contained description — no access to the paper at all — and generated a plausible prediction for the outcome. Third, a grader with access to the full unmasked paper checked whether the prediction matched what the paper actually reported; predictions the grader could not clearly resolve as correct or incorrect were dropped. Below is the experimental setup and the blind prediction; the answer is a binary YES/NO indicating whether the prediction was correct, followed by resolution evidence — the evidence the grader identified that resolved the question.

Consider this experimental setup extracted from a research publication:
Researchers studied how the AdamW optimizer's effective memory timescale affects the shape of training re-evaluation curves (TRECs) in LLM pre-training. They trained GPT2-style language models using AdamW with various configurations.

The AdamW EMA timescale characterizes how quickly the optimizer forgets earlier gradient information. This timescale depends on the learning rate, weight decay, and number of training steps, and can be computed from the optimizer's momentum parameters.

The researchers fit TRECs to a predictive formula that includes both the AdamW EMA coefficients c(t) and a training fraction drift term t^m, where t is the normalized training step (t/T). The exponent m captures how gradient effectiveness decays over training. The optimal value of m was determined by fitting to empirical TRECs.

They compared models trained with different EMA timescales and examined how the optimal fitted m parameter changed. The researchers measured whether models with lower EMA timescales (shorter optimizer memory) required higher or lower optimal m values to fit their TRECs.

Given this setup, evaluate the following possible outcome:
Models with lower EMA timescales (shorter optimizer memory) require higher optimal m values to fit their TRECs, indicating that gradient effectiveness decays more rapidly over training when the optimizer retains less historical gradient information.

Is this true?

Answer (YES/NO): YES